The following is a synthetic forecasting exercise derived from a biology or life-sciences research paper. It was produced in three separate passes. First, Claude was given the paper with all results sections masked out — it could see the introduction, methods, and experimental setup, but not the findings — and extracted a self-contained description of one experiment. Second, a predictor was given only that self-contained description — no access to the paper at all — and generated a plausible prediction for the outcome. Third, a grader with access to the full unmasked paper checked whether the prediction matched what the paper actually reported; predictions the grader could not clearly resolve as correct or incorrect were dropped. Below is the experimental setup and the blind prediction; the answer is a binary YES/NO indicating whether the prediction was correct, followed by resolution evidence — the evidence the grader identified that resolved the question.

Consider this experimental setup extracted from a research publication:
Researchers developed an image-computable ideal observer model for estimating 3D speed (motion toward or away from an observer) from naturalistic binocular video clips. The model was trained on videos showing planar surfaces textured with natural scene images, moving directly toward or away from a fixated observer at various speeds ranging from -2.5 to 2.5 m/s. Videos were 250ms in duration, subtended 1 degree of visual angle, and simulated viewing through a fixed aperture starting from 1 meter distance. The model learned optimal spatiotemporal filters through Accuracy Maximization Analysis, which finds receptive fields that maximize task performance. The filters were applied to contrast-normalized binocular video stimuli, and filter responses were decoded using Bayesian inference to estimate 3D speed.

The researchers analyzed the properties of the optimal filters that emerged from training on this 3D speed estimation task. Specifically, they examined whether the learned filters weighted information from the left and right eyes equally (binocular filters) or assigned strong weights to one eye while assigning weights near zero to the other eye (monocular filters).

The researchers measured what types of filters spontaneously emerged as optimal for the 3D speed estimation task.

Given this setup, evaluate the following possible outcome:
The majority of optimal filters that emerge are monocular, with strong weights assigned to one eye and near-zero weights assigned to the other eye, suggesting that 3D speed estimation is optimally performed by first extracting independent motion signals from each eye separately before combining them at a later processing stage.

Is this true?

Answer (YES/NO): NO